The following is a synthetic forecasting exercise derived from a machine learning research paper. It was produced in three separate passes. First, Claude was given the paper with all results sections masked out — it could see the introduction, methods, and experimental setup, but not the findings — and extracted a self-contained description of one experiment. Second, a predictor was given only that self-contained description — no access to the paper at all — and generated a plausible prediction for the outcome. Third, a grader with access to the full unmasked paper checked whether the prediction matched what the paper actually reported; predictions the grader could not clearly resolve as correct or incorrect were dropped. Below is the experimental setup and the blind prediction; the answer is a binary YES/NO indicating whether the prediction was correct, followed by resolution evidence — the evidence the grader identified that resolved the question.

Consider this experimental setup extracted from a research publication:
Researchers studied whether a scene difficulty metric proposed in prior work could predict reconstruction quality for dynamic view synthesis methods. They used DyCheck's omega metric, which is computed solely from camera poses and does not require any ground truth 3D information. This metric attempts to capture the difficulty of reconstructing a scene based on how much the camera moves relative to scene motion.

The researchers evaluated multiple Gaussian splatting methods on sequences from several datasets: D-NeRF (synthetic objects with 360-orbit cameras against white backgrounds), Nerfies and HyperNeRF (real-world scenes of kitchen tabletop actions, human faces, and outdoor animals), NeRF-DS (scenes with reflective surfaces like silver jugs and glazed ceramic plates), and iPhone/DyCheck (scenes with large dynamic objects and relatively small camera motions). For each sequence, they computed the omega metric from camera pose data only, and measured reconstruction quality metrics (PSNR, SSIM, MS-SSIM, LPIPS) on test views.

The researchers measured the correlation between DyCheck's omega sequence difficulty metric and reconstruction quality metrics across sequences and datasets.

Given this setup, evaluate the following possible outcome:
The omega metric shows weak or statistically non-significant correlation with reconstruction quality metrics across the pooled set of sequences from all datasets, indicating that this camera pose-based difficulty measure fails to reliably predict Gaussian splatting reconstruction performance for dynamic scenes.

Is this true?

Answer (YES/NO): YES